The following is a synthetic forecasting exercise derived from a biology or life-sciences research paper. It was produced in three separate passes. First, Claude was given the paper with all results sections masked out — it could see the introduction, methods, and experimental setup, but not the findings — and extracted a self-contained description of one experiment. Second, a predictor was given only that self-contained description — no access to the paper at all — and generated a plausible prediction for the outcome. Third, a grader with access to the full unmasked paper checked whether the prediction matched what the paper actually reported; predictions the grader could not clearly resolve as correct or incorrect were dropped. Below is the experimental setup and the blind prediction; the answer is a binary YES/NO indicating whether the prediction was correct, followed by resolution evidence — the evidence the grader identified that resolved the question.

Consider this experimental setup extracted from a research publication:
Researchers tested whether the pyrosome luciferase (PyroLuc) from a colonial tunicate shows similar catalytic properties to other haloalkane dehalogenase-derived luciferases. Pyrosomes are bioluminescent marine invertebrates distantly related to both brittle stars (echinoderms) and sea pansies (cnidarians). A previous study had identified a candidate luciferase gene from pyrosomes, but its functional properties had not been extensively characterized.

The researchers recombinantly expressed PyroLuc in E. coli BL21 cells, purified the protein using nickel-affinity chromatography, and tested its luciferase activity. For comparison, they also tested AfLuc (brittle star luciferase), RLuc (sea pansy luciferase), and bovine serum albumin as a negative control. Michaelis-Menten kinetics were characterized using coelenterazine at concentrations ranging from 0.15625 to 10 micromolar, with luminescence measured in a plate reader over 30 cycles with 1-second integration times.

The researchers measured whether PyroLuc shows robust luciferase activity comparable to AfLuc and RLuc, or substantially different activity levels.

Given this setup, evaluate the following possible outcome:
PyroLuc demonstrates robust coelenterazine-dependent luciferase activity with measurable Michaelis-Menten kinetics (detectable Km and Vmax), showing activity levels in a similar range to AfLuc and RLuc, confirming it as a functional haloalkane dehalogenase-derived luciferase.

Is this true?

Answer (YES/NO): NO